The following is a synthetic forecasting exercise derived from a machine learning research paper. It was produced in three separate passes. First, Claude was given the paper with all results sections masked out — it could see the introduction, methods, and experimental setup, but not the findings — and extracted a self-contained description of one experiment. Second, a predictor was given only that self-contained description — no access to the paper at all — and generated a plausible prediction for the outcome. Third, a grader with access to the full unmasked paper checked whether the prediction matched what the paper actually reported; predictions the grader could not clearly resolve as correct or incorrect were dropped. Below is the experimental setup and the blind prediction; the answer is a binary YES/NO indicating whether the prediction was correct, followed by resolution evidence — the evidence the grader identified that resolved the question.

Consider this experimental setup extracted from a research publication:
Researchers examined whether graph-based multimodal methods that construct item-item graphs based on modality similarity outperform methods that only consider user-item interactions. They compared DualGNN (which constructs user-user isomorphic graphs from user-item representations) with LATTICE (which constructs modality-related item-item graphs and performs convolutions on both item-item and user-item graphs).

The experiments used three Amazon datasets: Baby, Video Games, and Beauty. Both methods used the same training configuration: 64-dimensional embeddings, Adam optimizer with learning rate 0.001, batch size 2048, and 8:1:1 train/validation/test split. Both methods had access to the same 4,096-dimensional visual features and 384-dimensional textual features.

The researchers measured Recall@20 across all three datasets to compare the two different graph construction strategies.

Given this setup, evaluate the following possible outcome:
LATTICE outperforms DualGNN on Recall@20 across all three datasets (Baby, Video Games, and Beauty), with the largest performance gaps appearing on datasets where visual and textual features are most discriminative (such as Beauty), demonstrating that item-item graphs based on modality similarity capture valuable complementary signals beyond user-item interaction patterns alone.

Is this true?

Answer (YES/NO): YES